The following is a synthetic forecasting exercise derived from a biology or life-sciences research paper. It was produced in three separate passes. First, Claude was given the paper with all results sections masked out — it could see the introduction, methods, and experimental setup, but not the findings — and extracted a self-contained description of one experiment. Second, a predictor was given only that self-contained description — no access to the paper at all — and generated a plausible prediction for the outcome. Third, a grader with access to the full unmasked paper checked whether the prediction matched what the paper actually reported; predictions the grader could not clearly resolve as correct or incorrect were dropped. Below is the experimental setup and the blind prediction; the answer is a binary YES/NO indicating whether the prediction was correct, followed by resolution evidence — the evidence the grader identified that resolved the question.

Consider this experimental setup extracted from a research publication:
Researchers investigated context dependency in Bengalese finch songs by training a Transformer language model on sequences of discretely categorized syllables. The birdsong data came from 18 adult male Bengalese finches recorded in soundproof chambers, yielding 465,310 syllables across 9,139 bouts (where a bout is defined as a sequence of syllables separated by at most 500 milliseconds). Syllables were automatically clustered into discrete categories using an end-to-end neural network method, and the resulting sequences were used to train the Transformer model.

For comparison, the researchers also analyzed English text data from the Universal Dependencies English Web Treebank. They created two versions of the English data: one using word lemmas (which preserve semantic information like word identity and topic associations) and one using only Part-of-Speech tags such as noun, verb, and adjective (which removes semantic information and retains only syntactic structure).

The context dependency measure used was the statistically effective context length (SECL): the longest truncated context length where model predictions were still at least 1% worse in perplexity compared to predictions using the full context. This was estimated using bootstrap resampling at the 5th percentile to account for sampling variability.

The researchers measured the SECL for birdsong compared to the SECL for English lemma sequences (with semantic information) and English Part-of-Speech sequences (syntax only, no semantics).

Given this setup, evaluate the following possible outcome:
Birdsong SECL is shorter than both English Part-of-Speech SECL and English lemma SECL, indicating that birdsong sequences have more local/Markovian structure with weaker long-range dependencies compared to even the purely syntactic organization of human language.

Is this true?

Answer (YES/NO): NO